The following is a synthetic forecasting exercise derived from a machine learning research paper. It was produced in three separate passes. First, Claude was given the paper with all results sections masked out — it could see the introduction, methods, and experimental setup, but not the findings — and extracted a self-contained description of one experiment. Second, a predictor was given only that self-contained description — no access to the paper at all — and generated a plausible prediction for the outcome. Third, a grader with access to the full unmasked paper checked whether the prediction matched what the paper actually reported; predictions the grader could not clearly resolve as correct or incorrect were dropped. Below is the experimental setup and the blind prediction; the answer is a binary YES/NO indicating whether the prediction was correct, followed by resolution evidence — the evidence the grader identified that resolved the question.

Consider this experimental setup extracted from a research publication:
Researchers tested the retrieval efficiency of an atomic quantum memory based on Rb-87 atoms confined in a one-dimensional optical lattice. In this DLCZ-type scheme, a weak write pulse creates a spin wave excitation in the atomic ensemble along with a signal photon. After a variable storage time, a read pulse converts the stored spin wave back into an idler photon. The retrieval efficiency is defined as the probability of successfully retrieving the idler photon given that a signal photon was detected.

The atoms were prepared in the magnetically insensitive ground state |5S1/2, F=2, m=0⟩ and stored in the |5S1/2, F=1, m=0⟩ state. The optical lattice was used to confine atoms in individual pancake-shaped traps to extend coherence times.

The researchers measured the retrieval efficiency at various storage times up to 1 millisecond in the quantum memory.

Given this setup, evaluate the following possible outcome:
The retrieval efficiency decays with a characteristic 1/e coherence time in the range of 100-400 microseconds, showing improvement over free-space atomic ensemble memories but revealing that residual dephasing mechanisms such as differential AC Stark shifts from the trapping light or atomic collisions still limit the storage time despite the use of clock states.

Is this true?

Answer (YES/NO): NO